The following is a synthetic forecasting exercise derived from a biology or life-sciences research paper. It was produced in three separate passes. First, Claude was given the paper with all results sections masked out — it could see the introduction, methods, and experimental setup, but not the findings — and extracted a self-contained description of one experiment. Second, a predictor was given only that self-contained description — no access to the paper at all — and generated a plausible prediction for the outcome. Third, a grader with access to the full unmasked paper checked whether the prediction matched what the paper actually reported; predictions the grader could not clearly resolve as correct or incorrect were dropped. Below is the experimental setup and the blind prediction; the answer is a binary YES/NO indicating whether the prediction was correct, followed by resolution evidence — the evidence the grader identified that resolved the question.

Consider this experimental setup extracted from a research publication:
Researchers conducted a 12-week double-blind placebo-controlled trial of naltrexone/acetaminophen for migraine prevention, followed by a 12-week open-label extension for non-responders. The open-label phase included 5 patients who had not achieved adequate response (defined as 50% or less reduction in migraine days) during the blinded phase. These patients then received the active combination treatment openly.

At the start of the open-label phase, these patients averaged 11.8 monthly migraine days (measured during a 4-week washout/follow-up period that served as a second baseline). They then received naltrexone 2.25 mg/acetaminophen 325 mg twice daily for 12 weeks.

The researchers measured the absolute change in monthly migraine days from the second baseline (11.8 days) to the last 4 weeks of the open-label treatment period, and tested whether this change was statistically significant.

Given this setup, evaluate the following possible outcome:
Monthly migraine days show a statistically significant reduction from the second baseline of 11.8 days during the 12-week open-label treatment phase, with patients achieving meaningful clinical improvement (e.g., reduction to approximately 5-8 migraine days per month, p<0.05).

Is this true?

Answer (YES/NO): NO